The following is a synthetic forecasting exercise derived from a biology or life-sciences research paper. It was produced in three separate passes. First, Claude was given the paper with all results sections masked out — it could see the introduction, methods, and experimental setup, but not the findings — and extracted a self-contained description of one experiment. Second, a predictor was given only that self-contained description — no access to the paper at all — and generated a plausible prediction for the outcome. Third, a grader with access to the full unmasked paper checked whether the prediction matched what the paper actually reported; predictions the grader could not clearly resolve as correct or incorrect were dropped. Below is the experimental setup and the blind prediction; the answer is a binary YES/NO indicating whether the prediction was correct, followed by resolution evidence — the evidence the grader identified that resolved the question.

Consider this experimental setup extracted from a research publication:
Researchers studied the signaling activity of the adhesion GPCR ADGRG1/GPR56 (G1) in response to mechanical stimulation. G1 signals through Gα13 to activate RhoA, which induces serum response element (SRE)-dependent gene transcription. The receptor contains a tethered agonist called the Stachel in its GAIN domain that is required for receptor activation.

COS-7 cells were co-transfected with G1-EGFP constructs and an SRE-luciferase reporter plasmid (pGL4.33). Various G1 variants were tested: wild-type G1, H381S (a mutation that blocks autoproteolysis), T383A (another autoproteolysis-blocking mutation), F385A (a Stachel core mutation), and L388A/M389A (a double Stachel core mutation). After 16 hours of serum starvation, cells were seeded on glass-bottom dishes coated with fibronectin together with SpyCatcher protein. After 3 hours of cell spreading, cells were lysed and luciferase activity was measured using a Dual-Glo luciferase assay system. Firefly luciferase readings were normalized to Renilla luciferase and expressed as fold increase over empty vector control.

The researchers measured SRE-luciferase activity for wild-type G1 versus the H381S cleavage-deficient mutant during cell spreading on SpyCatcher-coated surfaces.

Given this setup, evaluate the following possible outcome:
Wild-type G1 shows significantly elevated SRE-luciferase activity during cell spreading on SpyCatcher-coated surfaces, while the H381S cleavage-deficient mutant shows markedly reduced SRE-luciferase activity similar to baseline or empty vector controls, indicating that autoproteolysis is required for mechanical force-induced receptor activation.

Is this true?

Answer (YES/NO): NO